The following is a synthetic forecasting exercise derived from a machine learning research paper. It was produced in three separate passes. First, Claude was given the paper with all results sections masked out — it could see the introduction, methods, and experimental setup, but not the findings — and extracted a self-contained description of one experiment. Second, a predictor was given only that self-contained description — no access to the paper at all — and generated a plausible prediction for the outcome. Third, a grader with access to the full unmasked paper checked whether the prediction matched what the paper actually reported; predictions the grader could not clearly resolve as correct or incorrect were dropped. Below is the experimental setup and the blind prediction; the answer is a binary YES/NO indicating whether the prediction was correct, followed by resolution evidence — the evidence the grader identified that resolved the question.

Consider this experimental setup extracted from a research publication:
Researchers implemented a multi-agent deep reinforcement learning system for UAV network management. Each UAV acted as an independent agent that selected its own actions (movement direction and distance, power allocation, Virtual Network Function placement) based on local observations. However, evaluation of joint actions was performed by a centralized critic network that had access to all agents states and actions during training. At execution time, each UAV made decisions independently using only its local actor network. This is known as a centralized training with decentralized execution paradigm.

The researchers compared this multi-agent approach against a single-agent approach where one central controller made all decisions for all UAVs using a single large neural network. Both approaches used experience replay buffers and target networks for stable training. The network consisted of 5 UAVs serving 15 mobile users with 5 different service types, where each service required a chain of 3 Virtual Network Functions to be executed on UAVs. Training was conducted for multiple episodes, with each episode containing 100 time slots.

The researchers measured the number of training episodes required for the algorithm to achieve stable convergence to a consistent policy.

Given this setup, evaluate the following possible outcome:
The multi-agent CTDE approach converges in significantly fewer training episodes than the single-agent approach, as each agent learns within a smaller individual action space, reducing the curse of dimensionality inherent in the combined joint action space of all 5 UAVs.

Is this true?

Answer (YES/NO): NO